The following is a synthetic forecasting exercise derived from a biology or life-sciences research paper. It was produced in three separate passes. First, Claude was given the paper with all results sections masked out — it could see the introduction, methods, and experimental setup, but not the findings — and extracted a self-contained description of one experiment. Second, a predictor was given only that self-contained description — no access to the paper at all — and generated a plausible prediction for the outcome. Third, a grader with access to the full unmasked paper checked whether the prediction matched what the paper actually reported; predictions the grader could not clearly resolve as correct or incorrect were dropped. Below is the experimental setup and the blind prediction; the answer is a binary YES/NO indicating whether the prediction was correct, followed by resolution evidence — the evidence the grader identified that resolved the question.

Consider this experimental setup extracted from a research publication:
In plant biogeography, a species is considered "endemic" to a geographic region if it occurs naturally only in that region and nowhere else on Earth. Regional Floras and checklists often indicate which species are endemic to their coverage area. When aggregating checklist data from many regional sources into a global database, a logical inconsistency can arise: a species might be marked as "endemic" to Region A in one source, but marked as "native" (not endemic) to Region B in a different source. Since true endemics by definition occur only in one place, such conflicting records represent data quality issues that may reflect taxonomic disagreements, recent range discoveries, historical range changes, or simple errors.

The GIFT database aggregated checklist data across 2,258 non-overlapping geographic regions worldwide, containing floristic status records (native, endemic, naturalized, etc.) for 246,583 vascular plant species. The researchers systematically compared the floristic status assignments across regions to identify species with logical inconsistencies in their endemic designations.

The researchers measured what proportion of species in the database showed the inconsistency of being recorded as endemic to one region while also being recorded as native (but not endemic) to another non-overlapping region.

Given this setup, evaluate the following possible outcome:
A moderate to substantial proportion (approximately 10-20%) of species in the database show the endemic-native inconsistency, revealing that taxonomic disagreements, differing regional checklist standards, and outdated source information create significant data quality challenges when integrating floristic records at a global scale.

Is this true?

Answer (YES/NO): NO